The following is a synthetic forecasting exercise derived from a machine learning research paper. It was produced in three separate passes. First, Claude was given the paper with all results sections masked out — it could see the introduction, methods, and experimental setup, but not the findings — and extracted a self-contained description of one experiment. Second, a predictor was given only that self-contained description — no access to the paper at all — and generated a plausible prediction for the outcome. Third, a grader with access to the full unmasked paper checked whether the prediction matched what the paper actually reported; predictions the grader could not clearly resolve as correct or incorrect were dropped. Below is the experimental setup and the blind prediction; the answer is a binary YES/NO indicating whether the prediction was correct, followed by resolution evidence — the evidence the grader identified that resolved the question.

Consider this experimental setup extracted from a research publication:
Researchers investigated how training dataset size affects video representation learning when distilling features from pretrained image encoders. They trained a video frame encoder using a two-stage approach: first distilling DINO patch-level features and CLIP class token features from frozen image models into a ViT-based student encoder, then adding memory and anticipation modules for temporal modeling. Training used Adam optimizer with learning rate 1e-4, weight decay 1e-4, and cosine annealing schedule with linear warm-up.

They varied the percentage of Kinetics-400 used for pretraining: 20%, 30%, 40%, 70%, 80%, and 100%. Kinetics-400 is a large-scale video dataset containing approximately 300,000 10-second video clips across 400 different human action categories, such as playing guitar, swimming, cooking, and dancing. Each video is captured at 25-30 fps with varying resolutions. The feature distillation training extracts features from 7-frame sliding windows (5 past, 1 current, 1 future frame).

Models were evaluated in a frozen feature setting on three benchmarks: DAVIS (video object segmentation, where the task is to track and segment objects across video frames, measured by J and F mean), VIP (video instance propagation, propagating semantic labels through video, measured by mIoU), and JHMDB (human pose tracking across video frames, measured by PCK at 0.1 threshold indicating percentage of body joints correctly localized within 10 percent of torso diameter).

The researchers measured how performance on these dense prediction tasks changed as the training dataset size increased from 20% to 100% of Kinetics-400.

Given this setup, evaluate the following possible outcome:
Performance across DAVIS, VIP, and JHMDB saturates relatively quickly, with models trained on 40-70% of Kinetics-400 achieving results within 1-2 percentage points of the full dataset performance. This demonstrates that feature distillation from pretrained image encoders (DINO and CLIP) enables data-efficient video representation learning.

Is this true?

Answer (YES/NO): YES